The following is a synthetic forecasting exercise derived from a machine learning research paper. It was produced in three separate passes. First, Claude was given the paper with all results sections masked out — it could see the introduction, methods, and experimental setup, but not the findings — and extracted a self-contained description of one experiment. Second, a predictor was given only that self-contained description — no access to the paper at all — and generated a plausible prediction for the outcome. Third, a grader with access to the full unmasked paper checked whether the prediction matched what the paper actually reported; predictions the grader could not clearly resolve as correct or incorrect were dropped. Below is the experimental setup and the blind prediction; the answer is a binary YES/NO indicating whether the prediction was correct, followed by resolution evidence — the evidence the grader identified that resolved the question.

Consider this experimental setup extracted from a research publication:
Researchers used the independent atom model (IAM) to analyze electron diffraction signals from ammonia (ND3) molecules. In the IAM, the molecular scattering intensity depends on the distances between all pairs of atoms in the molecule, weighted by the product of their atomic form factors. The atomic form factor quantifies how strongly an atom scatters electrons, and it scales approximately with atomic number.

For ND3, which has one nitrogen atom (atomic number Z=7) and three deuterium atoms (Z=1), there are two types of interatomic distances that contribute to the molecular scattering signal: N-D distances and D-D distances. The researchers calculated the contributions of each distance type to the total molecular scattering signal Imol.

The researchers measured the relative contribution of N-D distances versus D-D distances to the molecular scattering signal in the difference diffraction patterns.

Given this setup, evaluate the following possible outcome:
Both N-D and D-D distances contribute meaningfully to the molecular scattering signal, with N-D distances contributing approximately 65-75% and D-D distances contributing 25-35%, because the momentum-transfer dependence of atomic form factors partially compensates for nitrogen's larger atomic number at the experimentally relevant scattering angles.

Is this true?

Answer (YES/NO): NO